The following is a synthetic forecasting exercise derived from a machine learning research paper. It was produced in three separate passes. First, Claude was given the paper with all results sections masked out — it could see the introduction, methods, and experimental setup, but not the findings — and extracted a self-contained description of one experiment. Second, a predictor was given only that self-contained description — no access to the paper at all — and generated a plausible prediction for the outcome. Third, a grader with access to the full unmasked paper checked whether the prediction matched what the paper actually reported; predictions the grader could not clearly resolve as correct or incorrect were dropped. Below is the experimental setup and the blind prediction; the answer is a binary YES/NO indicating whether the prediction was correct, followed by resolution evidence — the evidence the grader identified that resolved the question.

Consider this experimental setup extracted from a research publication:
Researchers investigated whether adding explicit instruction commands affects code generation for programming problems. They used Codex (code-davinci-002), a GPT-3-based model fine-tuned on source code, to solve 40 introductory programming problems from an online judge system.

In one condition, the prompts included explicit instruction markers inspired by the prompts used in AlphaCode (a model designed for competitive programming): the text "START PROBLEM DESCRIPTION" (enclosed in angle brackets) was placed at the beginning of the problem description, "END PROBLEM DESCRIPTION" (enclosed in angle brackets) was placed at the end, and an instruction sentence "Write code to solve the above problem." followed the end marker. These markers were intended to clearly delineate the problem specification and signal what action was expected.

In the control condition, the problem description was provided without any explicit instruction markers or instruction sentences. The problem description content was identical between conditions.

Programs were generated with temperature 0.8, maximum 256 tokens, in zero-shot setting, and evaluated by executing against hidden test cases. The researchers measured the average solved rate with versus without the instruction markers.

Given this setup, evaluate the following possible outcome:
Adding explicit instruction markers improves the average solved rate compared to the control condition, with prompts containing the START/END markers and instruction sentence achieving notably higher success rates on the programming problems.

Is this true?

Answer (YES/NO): NO